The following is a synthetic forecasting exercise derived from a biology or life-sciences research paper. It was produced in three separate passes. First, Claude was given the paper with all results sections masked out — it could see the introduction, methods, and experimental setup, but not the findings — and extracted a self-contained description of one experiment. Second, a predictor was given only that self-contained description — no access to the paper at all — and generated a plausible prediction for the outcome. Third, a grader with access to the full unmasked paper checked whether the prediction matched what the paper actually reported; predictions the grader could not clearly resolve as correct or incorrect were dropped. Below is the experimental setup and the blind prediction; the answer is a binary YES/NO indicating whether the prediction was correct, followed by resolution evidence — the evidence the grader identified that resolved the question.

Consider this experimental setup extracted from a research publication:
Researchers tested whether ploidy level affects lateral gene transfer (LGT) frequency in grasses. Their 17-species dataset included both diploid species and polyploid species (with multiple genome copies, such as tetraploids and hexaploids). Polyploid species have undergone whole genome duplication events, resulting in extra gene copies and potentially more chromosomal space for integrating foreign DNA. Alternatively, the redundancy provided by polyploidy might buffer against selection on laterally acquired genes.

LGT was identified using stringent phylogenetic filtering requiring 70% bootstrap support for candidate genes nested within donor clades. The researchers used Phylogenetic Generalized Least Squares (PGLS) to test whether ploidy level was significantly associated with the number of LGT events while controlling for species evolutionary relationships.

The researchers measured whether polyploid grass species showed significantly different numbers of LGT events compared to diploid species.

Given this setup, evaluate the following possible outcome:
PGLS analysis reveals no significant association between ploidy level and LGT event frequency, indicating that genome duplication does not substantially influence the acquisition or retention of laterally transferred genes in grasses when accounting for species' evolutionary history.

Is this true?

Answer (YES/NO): NO